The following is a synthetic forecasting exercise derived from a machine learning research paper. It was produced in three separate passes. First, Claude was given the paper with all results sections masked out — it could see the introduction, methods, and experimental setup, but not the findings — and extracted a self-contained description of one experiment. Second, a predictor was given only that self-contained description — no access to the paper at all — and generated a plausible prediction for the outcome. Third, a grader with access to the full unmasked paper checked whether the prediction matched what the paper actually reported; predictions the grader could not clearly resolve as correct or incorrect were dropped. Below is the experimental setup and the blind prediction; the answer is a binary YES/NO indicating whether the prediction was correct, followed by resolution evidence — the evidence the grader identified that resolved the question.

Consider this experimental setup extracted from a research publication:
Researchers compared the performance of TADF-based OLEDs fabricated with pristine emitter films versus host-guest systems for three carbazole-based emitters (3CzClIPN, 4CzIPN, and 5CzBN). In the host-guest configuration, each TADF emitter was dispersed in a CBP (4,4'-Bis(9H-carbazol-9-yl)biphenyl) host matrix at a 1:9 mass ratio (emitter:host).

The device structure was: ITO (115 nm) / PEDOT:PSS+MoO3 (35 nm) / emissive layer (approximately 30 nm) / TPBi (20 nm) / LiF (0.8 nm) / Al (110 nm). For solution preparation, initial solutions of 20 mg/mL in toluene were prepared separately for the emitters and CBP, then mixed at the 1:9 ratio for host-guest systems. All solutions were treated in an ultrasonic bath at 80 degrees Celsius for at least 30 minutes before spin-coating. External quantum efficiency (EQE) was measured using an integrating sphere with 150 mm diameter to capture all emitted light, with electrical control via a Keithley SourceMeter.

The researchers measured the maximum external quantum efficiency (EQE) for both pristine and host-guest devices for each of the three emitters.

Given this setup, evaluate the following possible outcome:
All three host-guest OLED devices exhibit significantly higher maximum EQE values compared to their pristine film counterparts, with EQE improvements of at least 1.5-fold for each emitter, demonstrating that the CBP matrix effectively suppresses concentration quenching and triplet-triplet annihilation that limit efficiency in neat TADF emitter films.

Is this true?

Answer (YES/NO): YES